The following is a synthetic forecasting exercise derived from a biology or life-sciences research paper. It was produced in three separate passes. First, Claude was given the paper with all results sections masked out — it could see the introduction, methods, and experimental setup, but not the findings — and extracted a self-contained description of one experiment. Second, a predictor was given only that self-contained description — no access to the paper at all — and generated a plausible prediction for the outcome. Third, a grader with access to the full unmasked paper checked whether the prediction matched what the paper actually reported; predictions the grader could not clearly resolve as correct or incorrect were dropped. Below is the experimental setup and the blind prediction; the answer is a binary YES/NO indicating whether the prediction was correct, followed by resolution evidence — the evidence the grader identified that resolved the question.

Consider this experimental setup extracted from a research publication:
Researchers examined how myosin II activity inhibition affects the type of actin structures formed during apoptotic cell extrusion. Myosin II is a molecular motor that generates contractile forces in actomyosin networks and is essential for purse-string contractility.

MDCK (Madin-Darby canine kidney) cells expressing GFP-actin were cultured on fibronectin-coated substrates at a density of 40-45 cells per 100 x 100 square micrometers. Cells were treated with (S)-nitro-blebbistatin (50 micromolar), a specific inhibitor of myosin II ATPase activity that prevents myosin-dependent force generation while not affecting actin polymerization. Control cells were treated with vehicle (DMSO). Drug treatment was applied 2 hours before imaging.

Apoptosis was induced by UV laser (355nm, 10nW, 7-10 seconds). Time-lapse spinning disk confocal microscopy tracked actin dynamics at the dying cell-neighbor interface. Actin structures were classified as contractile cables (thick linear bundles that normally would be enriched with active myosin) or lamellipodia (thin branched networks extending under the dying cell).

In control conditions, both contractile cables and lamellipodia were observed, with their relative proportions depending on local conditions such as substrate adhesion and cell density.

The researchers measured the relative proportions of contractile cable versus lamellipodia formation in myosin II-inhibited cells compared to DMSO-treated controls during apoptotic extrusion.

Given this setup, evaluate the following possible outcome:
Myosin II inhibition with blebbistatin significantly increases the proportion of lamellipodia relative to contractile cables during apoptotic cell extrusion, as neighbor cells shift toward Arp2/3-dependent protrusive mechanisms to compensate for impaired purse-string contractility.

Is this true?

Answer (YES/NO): YES